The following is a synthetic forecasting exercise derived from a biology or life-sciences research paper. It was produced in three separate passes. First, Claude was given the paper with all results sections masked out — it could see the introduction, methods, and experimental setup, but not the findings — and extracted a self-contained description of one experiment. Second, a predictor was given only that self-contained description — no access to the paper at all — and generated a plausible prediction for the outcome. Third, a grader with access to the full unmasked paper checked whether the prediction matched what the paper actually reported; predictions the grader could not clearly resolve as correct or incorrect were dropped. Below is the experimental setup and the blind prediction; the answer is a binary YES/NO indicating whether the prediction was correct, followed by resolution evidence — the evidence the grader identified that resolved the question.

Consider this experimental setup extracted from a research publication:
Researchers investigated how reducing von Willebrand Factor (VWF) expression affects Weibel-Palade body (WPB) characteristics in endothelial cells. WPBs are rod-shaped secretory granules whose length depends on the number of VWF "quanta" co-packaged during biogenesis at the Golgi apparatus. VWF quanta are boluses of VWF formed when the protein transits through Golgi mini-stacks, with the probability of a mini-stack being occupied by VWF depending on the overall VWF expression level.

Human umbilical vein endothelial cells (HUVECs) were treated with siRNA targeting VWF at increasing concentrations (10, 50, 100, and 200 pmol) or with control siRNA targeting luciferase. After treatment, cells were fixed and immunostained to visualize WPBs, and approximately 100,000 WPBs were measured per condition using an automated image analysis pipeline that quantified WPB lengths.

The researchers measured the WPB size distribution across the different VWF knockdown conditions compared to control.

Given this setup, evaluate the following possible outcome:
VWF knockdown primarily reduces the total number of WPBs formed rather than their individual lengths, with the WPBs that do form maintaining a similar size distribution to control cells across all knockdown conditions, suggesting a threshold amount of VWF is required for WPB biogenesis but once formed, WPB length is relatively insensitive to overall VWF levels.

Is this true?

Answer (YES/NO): NO